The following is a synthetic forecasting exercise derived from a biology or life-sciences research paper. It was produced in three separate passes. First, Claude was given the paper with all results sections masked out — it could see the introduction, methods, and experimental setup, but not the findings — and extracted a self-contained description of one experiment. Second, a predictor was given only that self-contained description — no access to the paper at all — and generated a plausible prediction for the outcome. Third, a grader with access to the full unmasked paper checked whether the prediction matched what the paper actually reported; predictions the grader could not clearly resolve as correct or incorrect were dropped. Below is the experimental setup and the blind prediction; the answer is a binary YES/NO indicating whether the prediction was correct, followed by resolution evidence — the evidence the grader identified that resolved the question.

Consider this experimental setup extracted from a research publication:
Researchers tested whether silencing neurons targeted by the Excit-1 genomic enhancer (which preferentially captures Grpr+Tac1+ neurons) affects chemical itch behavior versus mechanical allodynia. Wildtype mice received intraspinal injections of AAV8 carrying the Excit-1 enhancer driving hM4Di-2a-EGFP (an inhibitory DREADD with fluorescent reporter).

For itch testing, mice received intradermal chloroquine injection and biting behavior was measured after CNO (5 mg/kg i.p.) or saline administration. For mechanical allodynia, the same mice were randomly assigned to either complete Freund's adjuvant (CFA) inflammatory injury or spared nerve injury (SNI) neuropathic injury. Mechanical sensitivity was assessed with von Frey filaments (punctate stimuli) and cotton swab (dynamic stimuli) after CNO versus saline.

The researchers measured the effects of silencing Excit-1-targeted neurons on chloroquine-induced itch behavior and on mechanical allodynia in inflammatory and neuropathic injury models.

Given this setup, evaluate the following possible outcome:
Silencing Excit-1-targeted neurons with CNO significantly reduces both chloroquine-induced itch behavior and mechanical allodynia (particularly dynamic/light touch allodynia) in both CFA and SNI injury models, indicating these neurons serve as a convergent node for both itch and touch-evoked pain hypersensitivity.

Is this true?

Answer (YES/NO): NO